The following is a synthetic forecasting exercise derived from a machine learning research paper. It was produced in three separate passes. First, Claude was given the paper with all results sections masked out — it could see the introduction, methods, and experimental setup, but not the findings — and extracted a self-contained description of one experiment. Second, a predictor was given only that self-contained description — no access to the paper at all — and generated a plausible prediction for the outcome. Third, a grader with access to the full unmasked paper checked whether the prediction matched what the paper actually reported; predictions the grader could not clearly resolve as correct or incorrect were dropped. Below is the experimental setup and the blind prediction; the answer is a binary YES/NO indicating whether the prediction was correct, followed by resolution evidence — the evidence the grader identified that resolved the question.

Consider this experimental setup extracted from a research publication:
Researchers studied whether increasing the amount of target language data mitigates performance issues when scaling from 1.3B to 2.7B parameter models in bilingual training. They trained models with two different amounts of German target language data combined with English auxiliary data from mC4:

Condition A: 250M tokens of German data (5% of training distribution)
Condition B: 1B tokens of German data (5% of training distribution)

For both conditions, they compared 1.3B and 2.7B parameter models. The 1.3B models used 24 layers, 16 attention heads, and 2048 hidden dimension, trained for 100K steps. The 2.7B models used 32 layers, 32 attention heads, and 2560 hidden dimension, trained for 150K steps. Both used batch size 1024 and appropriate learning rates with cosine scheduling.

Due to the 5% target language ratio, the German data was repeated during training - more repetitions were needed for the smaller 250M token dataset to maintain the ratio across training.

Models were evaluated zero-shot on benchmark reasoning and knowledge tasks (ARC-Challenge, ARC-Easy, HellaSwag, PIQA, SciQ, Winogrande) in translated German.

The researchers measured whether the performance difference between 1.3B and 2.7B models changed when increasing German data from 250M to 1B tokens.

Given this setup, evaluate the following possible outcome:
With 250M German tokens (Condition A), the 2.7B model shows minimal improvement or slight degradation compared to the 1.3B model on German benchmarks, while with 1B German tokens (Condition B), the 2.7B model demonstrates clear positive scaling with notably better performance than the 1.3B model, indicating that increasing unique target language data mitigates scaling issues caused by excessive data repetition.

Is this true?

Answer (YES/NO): YES